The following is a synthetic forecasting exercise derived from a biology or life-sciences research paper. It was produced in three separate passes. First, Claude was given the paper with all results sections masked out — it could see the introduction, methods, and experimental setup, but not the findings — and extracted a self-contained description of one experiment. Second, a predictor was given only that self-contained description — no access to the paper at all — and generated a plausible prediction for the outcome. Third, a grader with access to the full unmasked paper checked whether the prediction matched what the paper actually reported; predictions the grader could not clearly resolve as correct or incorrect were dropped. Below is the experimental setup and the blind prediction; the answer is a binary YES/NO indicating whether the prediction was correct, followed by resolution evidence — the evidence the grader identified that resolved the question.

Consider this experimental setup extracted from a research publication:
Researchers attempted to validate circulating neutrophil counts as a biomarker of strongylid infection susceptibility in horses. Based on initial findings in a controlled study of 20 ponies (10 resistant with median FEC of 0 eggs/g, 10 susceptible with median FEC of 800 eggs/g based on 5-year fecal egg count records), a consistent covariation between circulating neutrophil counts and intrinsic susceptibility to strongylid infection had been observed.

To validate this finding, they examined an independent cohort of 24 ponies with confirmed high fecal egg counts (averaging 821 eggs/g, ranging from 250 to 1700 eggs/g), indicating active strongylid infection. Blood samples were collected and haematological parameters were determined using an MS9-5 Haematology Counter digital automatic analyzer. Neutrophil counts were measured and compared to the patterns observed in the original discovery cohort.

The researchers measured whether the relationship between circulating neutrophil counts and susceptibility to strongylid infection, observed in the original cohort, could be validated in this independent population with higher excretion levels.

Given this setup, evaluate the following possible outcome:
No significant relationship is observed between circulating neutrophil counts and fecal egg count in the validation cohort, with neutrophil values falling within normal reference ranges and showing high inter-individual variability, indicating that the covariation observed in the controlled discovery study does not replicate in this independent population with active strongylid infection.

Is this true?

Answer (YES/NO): NO